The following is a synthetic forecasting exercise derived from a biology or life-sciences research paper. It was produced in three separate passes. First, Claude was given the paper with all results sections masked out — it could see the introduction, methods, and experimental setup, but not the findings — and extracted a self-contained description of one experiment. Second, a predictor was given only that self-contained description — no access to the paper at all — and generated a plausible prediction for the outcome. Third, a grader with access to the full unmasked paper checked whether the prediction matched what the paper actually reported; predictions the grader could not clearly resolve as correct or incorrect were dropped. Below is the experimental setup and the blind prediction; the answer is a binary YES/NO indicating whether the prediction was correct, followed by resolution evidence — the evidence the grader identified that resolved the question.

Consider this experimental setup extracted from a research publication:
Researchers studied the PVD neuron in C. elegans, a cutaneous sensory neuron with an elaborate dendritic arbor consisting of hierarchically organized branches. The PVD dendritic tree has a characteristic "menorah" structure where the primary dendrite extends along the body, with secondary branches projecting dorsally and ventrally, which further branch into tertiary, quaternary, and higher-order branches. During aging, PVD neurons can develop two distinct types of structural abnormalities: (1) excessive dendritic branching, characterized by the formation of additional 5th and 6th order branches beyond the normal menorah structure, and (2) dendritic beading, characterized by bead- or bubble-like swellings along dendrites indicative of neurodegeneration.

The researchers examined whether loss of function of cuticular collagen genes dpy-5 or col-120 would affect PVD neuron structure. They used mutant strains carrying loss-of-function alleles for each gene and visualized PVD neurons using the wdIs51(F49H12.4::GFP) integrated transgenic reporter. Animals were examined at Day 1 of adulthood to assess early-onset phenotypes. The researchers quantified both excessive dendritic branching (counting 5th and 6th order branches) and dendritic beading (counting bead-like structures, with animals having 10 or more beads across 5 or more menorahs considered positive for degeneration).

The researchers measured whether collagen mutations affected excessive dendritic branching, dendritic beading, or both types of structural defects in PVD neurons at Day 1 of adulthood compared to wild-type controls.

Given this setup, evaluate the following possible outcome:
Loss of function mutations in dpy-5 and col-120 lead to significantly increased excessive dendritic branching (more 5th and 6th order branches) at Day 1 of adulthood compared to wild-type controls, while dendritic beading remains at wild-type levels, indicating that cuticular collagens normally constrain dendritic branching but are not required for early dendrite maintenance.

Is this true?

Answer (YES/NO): YES